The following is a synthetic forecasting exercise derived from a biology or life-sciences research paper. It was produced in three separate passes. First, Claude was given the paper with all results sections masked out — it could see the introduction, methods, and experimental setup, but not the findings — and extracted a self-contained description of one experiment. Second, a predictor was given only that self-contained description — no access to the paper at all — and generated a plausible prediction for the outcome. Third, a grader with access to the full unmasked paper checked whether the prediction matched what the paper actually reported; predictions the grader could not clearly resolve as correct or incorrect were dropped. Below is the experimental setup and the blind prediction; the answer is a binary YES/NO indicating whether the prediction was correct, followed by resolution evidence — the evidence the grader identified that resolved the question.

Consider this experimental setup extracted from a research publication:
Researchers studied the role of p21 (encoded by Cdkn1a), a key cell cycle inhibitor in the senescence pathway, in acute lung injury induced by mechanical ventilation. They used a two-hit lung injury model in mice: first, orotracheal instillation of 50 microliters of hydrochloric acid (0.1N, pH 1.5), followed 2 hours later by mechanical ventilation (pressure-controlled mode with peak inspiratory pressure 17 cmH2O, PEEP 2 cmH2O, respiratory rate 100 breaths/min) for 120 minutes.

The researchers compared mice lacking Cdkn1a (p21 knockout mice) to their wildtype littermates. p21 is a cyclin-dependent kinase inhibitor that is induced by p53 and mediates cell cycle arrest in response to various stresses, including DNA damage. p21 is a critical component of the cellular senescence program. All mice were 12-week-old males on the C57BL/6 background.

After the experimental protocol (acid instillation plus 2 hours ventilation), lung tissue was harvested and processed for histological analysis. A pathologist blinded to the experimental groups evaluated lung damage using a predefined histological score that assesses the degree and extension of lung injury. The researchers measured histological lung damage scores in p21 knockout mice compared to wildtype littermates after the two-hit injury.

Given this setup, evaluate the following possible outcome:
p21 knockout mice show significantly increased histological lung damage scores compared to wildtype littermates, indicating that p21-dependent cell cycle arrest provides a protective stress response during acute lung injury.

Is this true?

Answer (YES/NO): YES